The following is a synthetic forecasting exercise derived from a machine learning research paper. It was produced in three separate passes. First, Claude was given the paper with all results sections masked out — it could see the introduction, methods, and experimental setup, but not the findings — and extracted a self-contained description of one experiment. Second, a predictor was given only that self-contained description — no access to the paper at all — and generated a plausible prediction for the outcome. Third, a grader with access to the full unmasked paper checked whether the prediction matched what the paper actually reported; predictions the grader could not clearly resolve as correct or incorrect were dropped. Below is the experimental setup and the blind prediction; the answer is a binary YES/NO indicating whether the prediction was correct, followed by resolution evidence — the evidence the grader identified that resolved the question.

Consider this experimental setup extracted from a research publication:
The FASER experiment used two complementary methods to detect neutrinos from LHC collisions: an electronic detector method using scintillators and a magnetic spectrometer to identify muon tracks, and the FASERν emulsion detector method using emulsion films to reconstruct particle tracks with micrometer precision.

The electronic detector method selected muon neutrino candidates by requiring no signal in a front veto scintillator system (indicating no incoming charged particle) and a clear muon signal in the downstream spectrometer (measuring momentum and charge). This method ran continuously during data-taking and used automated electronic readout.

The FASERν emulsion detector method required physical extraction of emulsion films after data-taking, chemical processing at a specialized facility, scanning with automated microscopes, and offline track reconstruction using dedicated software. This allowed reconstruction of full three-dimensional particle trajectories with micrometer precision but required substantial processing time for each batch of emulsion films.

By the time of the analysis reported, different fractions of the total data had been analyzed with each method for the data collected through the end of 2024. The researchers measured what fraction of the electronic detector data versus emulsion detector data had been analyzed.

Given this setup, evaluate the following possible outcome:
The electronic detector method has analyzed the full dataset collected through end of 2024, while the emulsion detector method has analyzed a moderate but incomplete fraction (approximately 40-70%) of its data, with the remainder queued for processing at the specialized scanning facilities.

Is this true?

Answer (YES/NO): NO